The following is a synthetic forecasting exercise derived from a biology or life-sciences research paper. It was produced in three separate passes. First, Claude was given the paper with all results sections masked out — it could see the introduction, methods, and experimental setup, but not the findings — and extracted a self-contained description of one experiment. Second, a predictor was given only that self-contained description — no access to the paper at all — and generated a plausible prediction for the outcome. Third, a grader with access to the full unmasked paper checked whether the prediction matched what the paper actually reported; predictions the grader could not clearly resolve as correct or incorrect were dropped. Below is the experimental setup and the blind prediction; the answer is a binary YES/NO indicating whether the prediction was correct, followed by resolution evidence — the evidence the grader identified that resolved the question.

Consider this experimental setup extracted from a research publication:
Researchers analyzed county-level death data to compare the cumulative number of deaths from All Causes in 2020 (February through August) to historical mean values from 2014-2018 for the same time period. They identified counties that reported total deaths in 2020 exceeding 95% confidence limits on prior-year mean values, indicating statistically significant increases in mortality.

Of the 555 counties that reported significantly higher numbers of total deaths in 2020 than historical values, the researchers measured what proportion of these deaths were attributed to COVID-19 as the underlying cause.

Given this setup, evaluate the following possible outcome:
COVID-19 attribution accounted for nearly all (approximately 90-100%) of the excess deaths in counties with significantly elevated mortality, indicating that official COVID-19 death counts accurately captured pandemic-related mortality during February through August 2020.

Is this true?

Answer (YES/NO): NO